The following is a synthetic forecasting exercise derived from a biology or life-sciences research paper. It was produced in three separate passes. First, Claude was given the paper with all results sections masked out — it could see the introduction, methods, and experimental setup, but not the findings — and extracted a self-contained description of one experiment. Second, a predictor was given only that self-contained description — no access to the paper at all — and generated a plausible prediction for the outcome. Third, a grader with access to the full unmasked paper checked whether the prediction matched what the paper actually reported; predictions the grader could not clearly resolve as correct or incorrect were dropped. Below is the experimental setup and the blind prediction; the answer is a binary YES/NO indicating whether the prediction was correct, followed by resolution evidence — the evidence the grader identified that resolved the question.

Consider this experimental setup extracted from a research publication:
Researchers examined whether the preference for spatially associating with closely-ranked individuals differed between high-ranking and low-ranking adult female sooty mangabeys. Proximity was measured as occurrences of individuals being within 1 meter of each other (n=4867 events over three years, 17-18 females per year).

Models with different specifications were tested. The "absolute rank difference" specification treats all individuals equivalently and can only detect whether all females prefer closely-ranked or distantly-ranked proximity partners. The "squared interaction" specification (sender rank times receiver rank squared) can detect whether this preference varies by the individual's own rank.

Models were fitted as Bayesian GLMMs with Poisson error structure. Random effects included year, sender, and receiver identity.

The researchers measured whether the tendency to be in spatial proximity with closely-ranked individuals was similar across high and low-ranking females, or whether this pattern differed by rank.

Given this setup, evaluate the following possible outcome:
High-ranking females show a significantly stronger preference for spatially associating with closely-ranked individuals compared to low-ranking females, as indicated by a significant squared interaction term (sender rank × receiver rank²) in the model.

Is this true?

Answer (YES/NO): NO